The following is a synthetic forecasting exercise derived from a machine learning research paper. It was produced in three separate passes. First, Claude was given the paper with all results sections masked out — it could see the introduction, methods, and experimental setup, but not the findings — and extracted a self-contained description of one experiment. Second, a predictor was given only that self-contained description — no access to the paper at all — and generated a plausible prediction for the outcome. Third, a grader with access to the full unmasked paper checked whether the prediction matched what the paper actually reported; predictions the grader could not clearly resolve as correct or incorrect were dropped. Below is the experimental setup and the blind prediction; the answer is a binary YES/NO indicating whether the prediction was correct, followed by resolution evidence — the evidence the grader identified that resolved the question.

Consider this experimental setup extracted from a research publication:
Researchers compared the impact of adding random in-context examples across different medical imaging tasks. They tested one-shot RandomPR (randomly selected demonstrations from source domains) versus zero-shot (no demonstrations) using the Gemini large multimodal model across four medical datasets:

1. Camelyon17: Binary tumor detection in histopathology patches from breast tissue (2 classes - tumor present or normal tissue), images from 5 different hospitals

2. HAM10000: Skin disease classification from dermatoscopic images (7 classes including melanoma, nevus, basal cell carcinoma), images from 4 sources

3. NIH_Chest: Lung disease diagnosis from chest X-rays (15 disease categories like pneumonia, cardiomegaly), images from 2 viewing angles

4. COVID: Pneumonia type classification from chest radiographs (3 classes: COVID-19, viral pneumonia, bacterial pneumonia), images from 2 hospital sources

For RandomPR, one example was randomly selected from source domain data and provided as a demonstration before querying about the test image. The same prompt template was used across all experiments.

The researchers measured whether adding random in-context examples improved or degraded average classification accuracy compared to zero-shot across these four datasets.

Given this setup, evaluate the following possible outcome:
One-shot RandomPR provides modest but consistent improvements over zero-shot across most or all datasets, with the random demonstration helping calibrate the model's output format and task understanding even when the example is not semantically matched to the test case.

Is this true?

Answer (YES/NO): NO